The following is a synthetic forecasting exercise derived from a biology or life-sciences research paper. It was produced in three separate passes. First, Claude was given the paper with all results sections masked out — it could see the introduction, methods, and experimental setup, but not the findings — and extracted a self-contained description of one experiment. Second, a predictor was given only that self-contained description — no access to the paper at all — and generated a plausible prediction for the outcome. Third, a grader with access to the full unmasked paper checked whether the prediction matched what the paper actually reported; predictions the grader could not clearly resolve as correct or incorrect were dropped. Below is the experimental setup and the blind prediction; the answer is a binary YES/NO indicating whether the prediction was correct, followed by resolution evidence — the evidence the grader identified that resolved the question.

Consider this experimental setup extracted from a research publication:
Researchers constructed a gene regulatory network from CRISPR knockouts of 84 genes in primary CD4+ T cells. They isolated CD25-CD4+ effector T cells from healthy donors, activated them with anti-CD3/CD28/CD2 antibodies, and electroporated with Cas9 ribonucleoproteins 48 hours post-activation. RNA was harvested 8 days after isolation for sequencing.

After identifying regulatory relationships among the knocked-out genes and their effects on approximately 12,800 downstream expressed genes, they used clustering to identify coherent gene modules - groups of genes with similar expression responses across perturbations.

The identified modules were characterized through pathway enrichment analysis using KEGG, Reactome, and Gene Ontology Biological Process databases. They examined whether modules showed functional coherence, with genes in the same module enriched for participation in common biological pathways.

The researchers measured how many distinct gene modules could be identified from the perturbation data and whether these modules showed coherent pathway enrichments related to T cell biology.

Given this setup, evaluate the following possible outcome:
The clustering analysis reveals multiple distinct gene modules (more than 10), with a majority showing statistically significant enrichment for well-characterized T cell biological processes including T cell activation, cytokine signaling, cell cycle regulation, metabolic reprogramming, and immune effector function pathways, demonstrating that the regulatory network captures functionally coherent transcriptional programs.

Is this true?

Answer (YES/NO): NO